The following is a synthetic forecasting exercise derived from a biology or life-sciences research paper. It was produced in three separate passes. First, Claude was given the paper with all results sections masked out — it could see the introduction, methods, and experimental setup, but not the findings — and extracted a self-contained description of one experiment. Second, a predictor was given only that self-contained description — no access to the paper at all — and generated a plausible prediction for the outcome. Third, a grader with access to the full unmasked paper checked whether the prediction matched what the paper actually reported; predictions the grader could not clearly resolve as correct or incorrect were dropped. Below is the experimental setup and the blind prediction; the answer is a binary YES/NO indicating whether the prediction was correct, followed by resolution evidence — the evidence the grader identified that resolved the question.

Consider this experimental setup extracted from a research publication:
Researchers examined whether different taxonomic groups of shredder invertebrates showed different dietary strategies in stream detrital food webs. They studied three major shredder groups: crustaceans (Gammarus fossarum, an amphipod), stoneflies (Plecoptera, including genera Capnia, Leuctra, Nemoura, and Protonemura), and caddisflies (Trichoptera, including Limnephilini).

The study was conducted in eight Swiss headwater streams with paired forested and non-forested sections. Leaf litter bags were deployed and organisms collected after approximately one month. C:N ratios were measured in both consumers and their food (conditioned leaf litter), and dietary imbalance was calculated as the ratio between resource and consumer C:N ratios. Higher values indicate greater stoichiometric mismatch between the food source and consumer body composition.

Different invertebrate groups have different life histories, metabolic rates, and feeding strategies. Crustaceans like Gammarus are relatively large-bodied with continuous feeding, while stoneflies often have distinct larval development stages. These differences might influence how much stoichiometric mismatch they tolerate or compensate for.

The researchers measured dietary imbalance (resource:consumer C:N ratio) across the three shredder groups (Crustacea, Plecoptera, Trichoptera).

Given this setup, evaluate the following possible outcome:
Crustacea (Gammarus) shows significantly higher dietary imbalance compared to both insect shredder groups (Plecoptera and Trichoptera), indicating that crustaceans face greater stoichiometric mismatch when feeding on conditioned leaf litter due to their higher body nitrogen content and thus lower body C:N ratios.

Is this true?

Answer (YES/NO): NO